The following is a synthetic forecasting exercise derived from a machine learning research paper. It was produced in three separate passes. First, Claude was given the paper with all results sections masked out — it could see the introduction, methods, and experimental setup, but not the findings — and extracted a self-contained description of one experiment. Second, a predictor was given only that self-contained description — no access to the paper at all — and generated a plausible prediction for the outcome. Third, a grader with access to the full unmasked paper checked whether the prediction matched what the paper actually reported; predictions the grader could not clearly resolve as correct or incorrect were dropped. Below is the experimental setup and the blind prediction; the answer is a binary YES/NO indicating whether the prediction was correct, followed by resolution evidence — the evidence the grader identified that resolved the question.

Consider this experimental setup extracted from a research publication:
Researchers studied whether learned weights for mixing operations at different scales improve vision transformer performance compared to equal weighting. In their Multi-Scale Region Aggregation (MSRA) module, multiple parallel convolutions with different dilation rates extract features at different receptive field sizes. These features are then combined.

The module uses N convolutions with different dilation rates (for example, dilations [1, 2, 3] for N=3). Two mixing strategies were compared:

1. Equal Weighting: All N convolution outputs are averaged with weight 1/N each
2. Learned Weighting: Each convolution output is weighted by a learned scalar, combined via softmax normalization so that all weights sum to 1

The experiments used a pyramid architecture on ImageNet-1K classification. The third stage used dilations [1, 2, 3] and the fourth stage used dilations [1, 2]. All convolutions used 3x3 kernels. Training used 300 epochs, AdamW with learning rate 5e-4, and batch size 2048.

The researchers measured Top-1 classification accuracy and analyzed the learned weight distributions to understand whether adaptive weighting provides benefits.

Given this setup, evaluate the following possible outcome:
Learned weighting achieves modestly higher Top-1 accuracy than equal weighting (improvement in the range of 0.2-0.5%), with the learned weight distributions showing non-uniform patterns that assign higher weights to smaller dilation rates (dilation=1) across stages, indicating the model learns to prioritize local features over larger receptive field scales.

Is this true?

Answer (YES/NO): NO